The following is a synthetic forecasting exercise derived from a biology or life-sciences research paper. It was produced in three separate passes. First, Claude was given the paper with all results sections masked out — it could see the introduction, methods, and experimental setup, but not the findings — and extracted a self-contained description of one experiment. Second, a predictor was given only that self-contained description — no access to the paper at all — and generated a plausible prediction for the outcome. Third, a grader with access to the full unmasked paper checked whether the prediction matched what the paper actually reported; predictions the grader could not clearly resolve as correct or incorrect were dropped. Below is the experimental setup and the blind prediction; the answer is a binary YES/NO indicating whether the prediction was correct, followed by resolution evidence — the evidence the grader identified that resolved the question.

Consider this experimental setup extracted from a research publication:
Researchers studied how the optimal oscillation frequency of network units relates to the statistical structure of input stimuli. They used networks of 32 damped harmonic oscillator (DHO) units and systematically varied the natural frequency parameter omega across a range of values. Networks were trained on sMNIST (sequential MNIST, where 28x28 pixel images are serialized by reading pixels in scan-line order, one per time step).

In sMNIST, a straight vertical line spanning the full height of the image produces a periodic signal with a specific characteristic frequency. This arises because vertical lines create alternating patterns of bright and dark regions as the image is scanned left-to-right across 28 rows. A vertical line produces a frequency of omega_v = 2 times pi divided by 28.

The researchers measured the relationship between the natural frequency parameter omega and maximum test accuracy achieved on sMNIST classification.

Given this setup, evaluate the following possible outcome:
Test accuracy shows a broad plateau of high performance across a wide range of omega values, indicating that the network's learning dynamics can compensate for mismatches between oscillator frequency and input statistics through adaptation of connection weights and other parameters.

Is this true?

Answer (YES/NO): NO